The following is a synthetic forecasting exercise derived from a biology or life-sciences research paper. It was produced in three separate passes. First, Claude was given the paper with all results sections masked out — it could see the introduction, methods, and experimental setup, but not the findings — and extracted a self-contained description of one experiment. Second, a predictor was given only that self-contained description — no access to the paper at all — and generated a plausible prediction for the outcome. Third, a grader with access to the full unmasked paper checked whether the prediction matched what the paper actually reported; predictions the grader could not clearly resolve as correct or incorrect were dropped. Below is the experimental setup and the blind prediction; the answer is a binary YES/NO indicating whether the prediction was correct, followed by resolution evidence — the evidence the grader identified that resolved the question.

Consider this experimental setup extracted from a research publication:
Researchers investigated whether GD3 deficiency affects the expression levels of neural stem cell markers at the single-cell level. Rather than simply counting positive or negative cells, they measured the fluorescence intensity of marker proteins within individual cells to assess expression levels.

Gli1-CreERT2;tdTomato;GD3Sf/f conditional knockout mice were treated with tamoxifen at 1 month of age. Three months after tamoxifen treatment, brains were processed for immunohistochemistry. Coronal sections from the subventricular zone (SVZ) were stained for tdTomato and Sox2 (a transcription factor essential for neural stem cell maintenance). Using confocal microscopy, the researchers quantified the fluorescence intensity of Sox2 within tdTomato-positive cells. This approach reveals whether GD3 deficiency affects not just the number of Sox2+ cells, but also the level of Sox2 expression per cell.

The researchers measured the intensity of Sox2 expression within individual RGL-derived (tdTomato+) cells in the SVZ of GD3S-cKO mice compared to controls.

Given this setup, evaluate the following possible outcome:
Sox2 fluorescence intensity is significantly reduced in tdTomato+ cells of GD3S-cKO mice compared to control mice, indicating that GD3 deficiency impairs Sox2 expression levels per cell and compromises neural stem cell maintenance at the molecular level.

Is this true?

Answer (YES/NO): YES